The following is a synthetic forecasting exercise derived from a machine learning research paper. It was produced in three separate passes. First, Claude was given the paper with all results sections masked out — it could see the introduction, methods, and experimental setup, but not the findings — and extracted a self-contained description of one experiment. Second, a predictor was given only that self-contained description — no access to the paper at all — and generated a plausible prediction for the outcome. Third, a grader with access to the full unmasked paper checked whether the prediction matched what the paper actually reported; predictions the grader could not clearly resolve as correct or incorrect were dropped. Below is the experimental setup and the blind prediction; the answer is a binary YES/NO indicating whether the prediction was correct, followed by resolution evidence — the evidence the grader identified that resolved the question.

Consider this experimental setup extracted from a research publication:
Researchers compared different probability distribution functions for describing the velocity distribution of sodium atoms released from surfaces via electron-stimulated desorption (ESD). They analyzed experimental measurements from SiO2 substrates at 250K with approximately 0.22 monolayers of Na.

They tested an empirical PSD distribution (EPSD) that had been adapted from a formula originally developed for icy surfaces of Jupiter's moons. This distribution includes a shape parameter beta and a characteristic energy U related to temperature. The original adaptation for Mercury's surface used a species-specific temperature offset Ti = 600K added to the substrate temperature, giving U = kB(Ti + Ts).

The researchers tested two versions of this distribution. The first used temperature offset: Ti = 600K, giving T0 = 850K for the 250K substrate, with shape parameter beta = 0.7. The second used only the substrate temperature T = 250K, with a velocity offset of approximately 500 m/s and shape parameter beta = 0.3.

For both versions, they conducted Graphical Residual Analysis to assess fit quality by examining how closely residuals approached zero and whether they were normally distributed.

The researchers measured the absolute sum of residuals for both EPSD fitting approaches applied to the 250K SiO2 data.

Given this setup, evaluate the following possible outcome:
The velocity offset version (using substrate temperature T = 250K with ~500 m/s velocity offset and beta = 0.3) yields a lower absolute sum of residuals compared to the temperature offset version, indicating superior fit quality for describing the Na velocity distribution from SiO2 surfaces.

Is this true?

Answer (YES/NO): YES